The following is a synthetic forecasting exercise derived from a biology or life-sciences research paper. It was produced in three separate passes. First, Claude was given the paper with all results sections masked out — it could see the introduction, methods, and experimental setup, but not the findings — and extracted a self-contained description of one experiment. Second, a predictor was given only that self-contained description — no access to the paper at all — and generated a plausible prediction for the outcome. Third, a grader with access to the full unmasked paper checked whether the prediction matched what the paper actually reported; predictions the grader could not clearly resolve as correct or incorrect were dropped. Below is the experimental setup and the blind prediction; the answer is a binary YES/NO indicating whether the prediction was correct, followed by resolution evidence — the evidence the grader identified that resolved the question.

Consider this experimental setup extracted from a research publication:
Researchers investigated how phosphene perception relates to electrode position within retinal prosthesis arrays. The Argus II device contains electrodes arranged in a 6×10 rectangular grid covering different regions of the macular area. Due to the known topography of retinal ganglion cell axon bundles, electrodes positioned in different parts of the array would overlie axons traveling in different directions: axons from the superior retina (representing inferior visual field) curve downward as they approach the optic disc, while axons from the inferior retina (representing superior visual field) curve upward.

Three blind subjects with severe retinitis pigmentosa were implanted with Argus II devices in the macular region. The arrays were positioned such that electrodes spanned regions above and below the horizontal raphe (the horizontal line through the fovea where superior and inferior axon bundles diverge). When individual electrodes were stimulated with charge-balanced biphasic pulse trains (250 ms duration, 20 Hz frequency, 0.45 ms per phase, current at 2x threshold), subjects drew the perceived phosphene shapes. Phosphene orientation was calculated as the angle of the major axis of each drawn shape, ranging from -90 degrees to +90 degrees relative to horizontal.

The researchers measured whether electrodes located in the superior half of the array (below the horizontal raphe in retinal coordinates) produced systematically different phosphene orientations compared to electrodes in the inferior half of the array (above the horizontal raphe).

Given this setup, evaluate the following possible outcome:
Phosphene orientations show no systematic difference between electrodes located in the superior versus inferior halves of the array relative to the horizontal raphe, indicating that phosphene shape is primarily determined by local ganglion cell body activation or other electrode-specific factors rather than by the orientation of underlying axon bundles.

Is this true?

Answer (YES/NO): NO